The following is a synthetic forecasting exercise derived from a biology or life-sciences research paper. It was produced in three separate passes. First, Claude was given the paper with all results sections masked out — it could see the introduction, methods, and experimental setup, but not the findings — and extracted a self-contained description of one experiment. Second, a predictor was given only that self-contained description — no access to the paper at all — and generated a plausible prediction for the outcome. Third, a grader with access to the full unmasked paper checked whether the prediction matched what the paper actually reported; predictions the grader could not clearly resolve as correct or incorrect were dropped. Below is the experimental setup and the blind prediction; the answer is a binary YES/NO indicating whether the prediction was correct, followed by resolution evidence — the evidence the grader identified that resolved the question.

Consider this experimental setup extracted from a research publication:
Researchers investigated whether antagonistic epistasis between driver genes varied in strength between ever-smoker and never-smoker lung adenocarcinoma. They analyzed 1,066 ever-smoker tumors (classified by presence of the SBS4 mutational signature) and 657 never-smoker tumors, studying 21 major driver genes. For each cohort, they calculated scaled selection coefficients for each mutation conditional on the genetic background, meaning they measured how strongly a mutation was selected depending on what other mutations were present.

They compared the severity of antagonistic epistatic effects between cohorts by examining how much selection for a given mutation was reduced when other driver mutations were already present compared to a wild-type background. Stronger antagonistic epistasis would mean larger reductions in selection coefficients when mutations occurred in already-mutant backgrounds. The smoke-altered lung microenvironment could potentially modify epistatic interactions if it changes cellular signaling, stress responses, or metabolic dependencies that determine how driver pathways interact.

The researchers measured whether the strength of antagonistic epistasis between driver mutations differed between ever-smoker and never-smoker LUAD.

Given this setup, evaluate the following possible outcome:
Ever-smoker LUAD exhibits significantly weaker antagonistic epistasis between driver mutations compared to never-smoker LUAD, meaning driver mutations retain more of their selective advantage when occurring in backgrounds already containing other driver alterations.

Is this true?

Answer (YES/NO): YES